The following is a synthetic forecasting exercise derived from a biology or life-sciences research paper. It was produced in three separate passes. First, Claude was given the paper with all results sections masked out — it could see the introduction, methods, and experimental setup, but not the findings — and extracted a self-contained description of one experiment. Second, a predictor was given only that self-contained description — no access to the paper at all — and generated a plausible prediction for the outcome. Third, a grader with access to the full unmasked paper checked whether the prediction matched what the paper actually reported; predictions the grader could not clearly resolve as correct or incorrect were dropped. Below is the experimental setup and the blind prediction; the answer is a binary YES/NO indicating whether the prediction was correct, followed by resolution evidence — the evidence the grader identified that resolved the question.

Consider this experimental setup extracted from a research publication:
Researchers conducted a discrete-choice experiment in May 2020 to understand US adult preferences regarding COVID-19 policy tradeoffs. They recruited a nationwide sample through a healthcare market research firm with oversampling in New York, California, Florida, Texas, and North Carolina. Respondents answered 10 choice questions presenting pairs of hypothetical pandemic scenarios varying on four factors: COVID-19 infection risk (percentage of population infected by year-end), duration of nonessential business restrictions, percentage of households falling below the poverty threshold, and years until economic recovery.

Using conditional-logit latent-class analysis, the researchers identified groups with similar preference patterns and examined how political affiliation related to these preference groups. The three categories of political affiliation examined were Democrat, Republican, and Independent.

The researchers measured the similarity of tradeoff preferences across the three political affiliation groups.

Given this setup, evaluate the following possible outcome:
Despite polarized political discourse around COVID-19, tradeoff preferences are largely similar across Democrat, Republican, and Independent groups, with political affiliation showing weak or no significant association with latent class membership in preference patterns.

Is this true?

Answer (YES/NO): NO